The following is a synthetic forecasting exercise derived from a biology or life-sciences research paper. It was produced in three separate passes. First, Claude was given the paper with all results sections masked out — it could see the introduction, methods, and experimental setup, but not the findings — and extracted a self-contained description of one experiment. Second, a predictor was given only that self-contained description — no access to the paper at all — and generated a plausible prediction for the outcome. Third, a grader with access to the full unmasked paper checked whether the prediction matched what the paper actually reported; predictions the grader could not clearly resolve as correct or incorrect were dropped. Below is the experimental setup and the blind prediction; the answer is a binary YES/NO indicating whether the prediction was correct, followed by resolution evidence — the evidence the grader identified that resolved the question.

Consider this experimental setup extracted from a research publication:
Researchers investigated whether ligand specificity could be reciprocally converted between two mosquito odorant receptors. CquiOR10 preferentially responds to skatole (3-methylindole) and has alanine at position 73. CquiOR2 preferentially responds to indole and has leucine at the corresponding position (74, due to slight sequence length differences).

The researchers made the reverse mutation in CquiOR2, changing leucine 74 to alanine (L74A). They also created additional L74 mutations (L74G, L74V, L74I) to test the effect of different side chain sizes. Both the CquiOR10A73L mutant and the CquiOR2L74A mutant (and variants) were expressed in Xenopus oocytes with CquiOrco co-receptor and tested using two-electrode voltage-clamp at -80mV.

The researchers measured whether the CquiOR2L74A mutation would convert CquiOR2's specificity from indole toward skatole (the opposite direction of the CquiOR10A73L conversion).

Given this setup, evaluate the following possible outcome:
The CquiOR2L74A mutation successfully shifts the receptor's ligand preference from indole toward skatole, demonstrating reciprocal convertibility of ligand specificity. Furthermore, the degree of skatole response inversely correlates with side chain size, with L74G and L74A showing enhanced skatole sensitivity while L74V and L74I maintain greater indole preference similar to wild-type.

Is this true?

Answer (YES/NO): NO